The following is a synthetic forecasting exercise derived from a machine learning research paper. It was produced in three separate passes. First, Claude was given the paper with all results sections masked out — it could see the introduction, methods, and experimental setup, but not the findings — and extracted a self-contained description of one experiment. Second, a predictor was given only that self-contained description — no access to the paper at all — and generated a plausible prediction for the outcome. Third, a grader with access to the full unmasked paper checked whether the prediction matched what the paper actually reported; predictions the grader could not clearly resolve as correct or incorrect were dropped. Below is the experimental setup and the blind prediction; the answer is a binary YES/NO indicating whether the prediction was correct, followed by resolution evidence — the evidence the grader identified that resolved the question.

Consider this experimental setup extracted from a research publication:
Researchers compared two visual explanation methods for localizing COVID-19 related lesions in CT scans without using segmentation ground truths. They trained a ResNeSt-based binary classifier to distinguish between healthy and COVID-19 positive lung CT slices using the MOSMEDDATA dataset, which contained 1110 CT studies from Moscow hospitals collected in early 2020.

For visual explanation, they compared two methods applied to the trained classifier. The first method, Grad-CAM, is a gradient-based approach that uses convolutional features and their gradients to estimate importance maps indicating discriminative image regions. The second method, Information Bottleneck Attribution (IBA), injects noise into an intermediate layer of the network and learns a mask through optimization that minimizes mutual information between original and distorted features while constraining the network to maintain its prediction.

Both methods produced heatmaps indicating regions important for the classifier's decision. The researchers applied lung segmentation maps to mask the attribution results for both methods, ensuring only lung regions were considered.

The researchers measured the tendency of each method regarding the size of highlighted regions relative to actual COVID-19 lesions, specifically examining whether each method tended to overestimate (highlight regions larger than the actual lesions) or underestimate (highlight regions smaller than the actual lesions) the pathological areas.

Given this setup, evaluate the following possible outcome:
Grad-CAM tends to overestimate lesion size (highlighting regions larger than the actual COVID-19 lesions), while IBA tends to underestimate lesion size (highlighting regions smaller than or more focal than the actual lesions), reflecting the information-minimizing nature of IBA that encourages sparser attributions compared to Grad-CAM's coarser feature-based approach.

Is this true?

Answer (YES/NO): YES